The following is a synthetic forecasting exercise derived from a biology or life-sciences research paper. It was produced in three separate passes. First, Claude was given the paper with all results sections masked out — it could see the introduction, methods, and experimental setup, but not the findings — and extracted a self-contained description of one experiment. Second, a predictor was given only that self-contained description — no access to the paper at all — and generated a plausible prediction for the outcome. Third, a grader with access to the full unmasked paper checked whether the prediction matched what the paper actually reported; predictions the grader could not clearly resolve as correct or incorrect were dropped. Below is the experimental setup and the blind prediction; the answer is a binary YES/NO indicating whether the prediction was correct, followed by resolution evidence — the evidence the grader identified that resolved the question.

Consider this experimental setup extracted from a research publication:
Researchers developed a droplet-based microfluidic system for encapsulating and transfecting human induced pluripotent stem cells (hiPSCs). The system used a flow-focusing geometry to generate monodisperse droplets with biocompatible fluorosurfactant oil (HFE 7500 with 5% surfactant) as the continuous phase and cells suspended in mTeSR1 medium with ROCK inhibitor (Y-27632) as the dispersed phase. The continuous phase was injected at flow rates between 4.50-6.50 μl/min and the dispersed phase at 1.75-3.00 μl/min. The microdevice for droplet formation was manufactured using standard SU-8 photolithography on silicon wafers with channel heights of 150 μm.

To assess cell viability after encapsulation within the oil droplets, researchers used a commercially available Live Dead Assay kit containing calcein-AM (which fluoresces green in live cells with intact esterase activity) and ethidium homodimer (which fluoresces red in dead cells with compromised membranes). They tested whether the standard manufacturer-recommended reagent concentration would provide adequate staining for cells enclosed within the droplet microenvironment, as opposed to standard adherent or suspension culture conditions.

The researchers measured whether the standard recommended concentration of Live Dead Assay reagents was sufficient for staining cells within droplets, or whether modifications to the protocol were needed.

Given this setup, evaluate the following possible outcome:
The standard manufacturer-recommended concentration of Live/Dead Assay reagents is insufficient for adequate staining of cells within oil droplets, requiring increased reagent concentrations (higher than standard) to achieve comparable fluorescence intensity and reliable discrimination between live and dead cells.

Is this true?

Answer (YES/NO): YES